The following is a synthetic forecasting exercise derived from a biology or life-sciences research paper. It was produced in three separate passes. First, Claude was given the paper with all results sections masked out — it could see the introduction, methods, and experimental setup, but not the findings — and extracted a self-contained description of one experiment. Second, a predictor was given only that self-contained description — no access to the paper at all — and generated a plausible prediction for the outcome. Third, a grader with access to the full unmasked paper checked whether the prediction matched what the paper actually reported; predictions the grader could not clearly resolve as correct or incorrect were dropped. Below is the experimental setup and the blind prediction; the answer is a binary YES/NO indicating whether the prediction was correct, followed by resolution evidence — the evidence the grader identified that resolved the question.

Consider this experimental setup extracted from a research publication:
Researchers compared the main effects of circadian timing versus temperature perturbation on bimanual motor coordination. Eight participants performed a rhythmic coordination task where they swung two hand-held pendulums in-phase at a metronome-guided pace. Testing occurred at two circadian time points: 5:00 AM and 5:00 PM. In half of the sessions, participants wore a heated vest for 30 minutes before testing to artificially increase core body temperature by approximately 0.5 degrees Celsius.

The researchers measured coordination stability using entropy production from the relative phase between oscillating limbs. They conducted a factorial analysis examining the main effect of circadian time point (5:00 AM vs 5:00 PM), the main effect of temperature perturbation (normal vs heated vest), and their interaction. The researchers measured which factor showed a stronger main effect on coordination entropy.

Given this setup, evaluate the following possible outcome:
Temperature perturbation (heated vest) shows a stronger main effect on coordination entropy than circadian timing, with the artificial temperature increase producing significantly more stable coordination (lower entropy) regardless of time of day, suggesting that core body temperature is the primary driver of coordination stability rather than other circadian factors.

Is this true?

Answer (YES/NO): NO